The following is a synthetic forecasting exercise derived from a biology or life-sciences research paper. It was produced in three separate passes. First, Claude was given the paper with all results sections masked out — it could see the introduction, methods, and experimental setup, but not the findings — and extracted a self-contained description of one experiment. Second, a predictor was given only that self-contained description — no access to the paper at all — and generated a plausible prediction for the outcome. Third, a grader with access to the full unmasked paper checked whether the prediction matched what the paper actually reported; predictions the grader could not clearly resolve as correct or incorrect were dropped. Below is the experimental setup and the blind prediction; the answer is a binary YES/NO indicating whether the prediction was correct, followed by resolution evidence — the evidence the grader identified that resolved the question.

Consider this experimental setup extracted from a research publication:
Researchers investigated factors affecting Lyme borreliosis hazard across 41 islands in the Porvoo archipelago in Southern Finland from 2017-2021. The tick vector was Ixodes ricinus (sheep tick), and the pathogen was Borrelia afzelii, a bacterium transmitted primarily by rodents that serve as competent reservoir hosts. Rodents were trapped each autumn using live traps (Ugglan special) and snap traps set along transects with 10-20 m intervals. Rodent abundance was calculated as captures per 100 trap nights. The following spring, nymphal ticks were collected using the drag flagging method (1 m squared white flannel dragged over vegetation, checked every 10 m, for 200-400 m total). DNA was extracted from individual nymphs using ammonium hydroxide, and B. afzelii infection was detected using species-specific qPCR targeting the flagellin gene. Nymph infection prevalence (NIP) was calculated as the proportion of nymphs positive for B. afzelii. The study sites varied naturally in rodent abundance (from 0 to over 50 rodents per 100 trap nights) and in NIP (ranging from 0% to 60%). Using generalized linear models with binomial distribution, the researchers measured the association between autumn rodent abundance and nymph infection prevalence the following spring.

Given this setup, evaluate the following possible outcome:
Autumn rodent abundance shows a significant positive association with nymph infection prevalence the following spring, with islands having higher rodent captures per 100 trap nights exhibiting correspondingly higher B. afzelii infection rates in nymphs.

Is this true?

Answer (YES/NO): YES